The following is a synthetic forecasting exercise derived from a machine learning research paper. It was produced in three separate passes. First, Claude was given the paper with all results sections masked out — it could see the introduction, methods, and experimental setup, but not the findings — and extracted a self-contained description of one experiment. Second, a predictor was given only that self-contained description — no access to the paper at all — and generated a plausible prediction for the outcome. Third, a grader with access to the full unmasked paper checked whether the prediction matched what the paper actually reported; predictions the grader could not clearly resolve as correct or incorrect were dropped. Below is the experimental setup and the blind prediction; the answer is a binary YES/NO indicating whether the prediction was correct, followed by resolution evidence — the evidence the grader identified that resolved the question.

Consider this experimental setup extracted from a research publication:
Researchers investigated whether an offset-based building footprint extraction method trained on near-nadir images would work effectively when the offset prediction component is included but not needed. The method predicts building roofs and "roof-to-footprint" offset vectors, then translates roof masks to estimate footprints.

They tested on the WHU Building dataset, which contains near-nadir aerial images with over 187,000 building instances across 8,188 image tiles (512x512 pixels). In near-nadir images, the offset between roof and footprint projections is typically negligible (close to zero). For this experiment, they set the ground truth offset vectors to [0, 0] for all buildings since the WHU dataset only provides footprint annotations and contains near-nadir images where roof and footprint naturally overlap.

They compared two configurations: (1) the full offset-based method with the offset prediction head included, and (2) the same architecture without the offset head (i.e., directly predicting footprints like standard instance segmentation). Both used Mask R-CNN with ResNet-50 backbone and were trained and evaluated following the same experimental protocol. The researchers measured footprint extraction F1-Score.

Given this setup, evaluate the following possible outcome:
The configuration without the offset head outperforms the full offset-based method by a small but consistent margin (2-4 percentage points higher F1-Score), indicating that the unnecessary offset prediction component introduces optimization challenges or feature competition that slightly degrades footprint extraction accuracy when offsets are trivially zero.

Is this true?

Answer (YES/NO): NO